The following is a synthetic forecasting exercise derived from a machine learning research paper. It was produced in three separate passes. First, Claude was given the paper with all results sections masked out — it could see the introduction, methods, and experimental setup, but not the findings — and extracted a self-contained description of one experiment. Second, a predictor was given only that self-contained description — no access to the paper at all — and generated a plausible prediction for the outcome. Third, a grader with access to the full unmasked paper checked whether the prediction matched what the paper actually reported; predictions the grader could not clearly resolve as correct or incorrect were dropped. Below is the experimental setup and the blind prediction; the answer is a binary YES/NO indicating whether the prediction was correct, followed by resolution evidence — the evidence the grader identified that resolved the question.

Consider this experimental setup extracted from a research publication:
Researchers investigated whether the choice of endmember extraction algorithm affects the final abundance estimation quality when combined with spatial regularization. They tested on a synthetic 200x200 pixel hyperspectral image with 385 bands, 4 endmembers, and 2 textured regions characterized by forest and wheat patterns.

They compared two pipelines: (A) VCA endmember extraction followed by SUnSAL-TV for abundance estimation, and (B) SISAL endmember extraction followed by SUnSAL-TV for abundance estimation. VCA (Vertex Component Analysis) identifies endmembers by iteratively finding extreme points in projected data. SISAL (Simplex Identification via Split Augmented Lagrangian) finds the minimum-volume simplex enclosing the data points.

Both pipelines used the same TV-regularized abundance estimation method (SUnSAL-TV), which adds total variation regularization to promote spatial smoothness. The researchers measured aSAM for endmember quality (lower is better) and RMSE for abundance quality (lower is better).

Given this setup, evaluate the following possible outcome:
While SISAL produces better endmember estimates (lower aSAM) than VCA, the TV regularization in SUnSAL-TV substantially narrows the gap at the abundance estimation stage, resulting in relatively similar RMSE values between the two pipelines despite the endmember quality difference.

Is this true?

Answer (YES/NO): NO